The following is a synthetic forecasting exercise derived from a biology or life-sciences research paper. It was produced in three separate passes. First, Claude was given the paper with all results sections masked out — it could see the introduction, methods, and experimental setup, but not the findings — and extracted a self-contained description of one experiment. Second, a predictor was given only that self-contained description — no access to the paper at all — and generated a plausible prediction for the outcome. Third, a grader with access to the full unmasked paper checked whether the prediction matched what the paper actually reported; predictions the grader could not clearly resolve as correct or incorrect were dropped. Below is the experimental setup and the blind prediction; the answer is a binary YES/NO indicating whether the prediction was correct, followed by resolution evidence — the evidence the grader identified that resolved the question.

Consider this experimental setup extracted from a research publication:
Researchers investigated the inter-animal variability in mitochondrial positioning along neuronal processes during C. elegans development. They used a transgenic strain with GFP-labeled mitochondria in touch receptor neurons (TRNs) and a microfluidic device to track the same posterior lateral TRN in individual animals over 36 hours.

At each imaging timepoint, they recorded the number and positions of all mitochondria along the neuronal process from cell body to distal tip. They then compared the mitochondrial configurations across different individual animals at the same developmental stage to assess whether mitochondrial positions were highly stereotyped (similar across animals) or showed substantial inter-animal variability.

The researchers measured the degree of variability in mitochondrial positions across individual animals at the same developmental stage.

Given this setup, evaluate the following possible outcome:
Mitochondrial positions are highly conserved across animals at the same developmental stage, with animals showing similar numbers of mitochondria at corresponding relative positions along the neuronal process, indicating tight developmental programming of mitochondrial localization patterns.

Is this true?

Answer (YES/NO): NO